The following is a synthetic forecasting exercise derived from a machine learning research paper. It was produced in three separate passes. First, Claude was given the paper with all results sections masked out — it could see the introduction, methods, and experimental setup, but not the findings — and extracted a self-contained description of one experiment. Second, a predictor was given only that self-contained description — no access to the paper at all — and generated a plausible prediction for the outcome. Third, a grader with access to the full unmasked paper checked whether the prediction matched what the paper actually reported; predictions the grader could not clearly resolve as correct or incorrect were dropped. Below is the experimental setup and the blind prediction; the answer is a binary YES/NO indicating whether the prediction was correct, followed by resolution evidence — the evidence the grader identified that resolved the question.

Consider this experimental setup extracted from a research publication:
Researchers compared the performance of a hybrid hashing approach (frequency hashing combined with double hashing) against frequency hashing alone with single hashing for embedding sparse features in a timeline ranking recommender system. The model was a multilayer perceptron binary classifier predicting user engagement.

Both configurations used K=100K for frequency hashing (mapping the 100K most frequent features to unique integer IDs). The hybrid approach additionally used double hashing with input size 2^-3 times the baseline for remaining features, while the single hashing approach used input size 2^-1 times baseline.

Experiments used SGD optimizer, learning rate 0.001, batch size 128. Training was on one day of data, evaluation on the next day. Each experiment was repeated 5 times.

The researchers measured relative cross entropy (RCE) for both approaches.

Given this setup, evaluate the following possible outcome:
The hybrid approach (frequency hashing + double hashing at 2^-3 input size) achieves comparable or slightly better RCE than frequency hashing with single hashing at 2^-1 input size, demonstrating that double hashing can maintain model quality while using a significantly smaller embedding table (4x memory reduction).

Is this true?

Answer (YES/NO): NO